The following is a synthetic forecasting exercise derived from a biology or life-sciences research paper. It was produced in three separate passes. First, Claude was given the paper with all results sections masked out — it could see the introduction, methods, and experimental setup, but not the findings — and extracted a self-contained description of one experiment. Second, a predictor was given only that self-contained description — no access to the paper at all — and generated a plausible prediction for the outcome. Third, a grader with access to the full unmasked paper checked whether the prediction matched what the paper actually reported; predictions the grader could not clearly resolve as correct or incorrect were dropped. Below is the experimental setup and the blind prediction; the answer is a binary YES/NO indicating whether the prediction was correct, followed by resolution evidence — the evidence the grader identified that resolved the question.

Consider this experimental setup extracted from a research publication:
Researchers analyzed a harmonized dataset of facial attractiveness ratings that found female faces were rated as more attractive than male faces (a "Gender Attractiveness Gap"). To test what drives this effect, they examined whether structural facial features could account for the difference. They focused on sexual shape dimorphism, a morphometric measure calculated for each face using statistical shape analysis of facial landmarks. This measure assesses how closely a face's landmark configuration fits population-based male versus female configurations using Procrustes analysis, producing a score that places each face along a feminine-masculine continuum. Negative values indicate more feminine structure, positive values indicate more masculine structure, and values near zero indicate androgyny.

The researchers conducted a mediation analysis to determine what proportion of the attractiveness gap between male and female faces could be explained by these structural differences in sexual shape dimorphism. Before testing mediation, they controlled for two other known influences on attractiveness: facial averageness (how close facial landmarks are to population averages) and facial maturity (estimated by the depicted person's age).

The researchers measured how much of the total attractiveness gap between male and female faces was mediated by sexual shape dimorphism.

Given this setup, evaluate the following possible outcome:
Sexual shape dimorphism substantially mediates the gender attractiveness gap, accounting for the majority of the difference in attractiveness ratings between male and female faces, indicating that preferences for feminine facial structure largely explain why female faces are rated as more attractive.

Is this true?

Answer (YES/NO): YES